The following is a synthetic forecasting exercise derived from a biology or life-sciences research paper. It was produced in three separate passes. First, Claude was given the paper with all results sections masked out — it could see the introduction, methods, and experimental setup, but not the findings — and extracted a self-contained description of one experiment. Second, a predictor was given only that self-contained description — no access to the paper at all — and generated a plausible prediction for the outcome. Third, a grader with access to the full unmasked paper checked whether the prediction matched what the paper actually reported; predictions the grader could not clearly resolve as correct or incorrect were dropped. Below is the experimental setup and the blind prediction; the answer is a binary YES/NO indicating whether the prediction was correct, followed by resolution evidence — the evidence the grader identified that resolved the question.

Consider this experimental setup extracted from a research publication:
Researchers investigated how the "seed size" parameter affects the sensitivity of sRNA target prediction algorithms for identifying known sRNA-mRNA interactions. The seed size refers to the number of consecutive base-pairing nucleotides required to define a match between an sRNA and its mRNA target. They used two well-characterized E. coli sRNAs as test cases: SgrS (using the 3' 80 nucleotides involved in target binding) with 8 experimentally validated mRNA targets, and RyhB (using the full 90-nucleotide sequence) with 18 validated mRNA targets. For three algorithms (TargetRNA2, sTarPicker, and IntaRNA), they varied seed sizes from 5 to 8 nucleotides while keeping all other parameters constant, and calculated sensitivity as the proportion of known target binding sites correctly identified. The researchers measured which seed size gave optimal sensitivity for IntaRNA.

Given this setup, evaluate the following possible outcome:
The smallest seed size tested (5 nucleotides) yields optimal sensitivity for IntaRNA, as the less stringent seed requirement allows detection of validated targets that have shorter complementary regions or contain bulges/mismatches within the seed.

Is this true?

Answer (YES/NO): NO